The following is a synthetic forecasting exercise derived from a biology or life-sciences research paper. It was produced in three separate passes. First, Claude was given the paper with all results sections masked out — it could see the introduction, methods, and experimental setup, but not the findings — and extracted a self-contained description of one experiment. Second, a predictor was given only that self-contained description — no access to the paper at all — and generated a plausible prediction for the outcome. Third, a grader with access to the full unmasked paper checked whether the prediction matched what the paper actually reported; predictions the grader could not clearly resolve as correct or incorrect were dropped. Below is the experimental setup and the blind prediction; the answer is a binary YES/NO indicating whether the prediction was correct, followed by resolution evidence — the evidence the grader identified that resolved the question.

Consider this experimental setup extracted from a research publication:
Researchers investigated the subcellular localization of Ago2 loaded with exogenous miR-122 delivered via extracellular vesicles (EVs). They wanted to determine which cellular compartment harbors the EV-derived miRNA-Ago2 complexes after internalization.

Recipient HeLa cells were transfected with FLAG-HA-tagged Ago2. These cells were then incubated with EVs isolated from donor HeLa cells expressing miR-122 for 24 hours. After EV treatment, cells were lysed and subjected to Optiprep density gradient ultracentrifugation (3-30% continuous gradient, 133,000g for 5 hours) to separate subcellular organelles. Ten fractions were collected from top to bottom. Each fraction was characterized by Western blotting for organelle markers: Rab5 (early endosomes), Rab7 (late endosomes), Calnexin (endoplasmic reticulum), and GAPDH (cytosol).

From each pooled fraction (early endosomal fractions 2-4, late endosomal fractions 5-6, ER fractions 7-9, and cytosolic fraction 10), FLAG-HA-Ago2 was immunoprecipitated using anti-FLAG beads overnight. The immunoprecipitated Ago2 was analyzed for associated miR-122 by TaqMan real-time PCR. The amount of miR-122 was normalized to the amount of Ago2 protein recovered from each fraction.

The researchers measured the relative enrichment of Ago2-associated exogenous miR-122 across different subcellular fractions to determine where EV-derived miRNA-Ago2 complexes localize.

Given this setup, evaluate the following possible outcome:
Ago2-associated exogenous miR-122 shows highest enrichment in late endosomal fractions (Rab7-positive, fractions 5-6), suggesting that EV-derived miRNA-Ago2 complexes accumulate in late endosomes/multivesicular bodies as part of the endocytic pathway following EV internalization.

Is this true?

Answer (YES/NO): NO